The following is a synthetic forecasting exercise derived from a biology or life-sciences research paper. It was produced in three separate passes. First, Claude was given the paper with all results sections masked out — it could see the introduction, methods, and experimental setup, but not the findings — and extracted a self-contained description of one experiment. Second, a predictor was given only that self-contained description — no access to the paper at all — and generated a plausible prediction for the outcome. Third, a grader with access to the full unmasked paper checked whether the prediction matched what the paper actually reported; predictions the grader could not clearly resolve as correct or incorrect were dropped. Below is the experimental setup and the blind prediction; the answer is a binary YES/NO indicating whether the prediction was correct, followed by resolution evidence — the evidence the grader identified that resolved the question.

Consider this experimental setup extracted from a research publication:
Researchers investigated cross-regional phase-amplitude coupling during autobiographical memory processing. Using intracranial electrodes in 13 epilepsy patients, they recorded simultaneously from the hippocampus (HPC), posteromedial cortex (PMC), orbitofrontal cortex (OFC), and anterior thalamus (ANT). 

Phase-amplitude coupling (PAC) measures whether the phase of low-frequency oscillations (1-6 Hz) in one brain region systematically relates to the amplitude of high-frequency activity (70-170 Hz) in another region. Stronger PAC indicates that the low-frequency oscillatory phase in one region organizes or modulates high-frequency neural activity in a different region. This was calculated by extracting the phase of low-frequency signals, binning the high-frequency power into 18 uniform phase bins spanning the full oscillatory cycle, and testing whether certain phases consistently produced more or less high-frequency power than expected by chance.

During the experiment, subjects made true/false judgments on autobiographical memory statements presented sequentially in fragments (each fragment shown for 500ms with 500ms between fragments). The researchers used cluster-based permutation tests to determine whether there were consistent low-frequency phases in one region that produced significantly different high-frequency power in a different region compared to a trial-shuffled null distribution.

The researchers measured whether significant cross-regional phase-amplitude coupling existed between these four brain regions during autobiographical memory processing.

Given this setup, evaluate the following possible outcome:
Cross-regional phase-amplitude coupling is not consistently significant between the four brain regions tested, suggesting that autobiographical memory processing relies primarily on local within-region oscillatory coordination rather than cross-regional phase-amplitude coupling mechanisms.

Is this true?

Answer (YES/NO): NO